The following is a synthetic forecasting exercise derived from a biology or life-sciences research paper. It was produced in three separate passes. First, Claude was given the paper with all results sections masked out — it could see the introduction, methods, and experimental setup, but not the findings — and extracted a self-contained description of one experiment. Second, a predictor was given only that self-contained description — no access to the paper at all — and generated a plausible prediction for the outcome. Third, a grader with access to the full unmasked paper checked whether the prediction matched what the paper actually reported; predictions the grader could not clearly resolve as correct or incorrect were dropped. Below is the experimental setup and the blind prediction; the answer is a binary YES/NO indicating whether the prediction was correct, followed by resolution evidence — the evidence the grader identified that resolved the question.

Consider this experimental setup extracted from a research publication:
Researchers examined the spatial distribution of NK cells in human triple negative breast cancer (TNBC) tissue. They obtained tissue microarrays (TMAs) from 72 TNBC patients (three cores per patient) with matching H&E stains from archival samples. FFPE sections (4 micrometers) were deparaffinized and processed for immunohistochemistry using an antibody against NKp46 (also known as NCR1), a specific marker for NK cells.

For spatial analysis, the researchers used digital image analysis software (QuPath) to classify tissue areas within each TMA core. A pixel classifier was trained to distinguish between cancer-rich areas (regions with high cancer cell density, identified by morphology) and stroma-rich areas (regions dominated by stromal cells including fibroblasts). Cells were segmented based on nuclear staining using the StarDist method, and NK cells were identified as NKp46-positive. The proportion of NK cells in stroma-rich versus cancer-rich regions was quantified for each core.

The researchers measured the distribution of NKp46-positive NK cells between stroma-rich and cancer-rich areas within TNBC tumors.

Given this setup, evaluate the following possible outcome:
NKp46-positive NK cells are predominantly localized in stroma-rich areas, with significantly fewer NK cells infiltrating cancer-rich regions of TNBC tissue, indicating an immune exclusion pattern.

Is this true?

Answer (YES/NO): YES